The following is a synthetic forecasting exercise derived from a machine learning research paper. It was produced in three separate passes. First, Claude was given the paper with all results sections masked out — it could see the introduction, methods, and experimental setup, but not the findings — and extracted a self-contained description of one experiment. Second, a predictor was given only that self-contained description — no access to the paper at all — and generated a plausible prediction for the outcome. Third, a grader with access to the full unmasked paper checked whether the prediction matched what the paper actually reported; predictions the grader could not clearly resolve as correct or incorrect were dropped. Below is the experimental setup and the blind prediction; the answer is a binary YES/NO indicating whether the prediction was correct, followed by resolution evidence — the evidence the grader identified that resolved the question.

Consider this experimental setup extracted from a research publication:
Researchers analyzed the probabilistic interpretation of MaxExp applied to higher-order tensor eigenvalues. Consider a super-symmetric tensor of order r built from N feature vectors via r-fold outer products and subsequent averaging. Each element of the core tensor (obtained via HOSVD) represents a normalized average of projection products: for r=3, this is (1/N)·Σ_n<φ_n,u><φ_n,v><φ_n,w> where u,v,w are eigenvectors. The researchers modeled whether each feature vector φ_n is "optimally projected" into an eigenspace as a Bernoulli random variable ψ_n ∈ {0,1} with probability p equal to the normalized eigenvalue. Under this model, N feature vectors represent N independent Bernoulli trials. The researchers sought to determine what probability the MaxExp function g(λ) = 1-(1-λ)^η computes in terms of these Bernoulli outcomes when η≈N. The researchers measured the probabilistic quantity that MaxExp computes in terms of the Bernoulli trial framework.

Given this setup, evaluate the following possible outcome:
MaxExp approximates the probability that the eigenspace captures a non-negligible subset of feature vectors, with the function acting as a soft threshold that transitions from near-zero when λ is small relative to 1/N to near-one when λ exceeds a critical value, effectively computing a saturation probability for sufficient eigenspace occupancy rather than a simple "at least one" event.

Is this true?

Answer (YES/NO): NO